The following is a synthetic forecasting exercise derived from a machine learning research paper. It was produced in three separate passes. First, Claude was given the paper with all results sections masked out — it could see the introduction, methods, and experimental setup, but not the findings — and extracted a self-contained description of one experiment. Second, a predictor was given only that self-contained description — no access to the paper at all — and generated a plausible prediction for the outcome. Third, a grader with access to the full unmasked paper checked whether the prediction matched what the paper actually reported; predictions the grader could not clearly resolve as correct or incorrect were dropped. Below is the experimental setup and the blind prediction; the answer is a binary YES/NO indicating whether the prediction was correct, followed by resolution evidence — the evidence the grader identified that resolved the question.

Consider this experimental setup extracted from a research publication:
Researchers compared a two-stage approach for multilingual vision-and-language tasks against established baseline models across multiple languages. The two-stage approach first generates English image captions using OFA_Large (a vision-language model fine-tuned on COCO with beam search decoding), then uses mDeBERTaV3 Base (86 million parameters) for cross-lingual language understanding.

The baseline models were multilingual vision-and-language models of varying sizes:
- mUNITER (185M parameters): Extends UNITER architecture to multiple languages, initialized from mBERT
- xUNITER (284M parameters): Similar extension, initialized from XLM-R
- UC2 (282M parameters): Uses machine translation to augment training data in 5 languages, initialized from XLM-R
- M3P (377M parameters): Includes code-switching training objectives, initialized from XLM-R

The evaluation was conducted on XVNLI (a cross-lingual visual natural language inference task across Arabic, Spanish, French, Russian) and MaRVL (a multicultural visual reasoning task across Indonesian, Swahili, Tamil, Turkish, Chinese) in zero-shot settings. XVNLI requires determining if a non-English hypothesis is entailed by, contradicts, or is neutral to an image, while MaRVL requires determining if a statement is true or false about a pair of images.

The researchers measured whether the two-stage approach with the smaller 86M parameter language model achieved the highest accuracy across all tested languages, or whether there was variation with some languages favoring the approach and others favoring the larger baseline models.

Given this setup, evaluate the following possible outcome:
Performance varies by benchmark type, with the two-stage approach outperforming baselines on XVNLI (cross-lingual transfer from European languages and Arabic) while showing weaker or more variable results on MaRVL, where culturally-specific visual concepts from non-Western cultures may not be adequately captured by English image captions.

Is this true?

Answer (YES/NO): NO